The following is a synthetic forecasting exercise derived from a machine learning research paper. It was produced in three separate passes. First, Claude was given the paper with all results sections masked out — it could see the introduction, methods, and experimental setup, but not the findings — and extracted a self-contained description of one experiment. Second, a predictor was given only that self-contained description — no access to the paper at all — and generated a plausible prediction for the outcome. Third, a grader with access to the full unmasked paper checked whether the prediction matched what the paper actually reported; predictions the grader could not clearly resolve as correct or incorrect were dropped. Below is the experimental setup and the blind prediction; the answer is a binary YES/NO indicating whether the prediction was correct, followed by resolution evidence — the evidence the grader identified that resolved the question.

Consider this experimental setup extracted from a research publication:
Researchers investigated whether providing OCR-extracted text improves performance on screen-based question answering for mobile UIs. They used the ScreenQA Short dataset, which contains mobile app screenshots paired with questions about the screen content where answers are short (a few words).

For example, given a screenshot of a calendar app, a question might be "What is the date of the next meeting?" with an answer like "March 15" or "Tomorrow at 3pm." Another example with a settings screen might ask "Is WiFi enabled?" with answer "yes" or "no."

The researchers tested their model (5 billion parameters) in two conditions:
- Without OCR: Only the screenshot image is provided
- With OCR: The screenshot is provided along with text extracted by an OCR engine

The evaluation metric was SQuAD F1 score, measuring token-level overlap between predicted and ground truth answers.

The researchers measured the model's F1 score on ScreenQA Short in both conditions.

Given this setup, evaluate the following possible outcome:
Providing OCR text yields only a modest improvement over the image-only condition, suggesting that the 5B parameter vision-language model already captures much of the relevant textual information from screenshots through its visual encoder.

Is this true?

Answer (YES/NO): YES